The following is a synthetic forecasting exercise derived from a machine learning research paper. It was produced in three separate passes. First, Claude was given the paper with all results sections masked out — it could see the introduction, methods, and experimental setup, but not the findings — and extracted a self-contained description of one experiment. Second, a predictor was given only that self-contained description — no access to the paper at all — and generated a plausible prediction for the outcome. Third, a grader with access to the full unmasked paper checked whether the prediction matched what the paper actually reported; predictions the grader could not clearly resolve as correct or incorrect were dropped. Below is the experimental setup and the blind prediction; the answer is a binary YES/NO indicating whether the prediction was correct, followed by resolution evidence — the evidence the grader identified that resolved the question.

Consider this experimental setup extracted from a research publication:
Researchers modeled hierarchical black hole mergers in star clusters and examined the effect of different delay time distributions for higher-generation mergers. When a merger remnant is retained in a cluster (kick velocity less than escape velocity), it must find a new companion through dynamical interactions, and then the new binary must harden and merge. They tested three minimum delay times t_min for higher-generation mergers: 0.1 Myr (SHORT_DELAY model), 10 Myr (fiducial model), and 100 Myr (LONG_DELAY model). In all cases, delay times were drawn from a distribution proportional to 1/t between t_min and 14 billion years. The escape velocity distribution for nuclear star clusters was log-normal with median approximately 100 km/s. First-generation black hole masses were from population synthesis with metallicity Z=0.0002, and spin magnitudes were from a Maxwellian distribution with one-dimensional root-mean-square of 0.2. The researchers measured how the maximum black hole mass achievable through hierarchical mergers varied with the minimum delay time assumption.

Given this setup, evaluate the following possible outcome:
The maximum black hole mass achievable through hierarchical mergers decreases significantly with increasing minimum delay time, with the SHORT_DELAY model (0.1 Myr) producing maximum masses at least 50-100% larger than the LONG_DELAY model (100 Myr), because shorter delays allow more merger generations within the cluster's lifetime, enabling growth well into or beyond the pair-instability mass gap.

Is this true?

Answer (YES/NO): NO